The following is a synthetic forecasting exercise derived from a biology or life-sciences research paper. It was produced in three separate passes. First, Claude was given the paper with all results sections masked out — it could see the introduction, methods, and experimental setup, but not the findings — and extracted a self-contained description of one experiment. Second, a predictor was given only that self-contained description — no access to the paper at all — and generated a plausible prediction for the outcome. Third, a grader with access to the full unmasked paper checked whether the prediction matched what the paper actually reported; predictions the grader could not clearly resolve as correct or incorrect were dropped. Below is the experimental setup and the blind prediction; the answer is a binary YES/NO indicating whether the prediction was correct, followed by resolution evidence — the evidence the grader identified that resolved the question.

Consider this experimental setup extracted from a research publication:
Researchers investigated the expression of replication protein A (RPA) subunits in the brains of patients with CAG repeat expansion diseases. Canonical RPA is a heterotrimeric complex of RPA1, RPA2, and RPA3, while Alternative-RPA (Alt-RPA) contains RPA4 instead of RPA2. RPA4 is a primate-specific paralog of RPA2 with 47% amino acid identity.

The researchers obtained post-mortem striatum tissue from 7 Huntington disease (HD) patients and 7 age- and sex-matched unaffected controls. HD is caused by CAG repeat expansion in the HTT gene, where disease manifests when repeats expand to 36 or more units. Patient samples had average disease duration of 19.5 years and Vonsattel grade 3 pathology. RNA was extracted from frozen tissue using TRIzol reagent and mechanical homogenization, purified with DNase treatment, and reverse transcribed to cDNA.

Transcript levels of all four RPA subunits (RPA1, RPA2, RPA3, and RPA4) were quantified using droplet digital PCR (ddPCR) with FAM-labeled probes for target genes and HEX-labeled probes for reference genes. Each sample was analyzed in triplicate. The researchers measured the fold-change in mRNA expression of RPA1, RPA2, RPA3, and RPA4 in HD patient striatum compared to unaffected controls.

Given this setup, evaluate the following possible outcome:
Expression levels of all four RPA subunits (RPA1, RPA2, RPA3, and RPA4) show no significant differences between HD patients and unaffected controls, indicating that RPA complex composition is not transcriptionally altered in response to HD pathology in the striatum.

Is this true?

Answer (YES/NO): NO